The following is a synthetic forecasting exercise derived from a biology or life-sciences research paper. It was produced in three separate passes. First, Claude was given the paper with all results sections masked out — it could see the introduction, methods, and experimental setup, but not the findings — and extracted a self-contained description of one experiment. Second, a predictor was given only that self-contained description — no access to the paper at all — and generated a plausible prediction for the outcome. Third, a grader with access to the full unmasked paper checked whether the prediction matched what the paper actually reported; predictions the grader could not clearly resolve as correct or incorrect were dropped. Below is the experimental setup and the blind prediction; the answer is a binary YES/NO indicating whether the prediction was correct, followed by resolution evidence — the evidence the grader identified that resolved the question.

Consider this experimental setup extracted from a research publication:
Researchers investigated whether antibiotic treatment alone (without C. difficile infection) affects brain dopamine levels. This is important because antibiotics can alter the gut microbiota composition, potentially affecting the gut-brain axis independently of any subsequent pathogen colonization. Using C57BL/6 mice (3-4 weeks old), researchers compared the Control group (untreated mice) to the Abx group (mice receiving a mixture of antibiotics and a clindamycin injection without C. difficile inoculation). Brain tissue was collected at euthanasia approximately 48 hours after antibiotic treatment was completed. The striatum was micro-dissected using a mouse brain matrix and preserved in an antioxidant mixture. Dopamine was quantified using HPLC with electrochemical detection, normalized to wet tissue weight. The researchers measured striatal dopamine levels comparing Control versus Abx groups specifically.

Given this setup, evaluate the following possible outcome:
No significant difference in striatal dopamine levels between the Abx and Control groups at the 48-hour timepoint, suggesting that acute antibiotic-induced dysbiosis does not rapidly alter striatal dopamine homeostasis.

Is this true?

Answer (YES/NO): YES